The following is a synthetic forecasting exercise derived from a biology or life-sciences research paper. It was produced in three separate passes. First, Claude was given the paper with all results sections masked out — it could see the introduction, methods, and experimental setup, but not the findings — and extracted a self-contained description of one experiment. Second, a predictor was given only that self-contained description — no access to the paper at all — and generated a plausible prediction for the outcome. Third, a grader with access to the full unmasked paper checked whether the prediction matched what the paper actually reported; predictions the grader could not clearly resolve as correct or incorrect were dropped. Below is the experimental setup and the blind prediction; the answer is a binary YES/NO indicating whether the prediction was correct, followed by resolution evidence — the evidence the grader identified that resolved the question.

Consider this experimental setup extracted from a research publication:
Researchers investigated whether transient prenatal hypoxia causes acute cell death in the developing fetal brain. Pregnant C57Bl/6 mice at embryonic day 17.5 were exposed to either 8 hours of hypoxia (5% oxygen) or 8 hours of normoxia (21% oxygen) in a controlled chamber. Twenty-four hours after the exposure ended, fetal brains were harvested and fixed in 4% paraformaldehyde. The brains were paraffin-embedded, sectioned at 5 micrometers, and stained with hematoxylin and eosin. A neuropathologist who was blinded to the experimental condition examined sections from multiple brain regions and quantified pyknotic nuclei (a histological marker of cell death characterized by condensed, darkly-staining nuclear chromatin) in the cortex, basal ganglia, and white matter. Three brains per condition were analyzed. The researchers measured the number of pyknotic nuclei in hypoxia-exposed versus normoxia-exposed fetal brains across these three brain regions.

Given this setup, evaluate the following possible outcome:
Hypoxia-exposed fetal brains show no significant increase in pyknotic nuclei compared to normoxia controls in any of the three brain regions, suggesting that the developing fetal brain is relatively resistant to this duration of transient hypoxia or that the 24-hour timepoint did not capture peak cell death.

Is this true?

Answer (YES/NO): YES